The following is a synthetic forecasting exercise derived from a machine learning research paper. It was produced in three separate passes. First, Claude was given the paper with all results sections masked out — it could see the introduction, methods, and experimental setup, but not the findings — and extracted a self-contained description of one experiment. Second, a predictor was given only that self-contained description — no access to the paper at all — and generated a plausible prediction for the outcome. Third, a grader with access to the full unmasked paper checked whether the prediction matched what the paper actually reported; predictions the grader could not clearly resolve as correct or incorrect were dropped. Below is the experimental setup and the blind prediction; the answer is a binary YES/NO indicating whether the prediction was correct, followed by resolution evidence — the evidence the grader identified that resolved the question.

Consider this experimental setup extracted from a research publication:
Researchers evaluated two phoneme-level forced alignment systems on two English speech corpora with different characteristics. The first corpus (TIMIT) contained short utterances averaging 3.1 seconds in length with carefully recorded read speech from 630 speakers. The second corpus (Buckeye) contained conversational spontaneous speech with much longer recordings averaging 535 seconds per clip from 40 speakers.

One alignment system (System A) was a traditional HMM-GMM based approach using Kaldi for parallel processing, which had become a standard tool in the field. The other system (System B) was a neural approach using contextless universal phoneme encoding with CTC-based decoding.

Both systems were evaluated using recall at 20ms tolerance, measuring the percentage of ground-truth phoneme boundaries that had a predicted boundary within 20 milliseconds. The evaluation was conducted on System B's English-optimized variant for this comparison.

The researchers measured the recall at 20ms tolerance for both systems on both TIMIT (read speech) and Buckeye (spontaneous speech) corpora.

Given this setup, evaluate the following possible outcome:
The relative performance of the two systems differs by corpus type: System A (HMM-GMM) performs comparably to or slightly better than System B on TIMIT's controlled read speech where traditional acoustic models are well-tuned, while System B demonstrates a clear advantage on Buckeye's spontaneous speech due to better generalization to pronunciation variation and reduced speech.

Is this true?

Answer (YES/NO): YES